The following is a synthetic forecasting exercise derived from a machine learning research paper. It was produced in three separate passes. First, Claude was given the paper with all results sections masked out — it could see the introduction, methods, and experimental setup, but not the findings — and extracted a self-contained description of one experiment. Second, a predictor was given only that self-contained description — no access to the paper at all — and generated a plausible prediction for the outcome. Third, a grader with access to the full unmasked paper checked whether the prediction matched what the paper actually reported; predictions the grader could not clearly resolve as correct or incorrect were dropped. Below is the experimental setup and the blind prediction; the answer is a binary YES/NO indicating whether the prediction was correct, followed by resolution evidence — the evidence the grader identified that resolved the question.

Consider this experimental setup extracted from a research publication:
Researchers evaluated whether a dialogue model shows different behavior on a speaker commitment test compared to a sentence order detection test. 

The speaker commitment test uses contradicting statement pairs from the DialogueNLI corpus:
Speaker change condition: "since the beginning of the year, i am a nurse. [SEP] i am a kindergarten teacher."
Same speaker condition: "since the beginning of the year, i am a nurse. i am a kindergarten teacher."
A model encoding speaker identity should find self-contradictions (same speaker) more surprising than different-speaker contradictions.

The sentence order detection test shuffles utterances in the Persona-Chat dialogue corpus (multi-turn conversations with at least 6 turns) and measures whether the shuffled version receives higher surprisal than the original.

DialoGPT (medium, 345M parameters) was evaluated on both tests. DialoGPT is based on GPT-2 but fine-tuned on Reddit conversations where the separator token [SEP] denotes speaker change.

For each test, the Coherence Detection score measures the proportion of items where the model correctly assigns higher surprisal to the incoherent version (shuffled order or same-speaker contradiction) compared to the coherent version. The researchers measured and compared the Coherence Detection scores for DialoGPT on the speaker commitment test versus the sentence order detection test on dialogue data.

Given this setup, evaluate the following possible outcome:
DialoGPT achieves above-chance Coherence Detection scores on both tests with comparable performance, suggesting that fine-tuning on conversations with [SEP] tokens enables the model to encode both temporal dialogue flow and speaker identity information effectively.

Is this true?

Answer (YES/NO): NO